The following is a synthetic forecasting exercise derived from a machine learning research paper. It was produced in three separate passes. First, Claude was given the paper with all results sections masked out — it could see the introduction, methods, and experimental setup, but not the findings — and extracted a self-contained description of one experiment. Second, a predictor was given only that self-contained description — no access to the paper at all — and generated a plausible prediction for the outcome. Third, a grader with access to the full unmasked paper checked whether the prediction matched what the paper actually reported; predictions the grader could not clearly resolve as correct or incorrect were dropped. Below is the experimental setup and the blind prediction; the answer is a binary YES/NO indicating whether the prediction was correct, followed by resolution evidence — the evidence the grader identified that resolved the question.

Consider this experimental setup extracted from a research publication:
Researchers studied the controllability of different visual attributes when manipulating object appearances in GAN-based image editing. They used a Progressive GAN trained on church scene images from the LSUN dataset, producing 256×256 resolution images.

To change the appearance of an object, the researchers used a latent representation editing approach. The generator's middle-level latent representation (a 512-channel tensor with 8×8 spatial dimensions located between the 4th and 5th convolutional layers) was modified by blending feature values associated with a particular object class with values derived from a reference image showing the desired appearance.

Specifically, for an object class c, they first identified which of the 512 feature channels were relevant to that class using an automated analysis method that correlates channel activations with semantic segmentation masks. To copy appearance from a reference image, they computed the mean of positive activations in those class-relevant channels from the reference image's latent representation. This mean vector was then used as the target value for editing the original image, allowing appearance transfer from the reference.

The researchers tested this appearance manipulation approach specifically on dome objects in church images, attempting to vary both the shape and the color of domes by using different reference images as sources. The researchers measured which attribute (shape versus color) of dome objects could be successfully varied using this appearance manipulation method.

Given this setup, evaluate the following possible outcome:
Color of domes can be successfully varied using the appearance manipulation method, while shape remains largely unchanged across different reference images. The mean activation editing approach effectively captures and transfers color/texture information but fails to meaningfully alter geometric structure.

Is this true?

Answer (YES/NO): NO